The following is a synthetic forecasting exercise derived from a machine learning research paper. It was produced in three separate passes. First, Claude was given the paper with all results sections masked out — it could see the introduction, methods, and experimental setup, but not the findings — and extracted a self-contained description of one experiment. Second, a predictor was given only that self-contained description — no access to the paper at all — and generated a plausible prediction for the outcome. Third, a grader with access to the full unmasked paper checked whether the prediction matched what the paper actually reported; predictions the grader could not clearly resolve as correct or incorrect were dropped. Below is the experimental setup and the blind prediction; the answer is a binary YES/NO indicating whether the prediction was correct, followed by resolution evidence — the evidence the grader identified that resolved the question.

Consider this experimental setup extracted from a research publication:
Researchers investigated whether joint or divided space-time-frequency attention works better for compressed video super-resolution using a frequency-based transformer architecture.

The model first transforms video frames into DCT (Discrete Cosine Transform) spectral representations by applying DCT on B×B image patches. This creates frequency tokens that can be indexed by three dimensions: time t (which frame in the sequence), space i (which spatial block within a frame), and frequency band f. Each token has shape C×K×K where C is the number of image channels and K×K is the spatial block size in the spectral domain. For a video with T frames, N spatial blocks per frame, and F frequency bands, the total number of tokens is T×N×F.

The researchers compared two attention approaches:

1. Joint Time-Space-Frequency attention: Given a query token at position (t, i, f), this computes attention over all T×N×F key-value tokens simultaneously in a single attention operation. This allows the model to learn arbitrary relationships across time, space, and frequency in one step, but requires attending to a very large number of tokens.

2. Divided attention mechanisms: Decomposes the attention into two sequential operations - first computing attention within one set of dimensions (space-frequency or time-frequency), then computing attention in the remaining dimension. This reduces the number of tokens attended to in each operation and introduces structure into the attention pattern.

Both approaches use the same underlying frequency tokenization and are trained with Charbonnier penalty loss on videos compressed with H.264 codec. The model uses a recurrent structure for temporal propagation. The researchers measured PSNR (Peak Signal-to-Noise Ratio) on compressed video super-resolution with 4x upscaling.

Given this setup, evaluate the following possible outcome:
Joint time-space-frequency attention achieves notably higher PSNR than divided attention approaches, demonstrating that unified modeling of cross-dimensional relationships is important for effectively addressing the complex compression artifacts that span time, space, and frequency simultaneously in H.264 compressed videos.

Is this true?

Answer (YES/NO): NO